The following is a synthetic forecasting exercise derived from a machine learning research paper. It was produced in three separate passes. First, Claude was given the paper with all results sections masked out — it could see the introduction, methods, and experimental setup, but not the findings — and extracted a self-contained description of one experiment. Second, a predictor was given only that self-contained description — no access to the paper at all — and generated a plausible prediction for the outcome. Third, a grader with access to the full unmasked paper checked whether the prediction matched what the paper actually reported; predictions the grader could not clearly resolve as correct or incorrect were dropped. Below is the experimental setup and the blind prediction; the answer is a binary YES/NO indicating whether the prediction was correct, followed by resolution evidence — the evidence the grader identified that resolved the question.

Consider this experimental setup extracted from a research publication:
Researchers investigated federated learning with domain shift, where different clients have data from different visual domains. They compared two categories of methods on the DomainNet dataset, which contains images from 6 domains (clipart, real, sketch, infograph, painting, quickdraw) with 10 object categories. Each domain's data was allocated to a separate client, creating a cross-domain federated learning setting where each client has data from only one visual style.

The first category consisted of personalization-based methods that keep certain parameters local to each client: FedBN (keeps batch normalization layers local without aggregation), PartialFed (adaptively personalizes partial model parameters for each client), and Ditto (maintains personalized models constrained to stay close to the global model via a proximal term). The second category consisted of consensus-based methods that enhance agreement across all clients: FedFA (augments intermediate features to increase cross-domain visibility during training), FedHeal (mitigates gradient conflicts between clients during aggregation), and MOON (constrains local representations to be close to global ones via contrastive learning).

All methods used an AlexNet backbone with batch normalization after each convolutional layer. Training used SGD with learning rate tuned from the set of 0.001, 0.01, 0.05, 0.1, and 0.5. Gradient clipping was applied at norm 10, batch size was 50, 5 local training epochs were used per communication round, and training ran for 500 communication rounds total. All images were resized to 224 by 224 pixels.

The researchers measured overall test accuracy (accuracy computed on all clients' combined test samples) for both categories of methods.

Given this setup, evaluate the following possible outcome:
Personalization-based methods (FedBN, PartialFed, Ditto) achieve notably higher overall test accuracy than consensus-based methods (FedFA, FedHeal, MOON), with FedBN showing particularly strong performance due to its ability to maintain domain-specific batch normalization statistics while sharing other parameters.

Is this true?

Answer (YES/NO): NO